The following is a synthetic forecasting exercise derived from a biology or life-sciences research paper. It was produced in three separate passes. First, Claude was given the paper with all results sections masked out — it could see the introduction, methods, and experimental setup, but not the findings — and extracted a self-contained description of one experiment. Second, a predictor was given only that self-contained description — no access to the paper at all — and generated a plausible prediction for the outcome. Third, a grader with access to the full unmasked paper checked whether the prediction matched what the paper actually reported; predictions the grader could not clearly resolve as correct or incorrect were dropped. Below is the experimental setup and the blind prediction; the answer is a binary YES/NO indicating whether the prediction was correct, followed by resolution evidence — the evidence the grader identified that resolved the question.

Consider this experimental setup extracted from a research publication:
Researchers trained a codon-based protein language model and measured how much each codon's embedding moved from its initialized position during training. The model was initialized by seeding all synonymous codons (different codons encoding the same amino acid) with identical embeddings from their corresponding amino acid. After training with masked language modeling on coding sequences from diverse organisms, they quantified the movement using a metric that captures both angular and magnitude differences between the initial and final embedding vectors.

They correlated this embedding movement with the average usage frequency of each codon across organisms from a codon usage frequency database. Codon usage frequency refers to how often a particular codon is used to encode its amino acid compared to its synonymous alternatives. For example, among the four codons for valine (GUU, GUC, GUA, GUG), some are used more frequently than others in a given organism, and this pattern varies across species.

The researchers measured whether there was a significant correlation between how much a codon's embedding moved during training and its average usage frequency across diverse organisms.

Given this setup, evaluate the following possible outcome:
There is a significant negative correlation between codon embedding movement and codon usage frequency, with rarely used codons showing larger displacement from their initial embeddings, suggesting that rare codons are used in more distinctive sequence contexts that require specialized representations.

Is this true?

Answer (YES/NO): YES